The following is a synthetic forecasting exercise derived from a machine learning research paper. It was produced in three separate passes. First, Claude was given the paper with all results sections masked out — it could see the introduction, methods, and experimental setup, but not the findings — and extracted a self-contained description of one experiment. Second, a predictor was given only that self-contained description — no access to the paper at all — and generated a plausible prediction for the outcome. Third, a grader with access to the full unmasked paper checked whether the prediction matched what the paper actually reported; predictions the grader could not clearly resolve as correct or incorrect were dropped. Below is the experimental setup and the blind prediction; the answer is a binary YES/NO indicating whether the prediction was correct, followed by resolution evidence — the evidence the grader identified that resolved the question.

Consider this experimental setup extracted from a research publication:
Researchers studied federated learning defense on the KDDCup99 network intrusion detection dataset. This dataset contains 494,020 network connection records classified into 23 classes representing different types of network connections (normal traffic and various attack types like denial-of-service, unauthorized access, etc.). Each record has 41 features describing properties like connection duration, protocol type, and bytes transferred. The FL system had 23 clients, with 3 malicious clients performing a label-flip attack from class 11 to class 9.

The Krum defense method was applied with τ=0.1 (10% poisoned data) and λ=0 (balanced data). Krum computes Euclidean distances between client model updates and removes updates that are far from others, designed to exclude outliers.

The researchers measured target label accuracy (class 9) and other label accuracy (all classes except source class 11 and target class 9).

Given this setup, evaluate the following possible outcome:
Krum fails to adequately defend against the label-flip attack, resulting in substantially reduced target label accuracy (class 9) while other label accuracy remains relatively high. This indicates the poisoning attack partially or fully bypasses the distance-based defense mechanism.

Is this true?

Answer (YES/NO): YES